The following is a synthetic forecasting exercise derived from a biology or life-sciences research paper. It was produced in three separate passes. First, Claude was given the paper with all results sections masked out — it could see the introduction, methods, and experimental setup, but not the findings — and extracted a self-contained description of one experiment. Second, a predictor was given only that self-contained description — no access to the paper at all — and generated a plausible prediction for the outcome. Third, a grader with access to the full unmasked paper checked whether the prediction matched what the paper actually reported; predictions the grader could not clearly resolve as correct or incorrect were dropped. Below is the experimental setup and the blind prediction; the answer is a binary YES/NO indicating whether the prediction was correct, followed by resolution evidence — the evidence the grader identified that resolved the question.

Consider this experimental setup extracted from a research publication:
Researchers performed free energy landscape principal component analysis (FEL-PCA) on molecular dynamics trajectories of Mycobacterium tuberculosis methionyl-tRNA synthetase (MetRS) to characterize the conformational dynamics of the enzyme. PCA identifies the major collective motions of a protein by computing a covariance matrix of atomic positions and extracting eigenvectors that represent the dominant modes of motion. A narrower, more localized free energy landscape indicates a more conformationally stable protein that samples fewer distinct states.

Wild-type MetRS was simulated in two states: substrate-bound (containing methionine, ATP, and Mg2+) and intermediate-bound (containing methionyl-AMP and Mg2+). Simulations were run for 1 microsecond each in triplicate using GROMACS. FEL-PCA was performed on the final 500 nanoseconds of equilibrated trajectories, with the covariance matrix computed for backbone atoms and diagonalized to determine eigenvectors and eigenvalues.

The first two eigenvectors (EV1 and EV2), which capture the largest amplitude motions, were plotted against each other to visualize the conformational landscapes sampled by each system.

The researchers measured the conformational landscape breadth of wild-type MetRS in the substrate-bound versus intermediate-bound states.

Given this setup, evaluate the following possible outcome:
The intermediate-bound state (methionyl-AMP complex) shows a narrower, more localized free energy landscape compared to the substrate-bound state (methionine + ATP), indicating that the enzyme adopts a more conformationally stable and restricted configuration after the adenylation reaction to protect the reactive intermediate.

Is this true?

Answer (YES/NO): NO